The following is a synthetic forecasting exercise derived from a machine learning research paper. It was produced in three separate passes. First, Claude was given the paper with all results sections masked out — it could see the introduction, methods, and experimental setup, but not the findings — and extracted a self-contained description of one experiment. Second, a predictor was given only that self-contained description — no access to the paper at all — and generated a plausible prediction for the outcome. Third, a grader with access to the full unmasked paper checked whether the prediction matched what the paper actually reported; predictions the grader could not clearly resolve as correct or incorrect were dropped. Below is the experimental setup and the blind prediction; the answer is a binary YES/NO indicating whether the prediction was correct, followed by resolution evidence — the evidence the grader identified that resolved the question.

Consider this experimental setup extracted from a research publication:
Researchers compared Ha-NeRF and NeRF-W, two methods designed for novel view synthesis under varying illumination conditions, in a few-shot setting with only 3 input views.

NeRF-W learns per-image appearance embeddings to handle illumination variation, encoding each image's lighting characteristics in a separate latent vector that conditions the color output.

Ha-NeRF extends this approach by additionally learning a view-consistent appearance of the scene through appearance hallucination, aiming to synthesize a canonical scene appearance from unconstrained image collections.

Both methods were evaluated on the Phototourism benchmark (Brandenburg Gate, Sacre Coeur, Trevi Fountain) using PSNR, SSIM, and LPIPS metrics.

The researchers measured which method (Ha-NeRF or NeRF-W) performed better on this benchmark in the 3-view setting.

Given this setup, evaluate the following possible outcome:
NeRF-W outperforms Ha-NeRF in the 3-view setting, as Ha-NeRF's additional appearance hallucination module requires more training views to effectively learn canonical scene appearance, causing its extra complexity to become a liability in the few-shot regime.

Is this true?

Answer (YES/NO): NO